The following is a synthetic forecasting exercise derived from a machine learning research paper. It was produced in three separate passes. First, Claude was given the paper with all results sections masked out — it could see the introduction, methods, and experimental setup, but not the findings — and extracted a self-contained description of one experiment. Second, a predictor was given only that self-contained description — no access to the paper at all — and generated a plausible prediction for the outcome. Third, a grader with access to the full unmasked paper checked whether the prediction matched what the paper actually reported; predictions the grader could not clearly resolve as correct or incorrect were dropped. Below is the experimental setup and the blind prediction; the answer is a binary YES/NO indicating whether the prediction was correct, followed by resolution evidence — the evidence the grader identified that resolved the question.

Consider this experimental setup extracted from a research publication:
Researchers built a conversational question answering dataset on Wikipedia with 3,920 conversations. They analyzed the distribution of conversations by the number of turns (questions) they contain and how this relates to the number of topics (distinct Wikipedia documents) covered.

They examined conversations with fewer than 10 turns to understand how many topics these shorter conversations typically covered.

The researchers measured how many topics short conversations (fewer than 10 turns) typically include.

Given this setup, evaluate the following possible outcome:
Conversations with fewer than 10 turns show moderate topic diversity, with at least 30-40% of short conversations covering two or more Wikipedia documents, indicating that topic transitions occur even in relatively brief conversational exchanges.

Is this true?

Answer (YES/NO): NO